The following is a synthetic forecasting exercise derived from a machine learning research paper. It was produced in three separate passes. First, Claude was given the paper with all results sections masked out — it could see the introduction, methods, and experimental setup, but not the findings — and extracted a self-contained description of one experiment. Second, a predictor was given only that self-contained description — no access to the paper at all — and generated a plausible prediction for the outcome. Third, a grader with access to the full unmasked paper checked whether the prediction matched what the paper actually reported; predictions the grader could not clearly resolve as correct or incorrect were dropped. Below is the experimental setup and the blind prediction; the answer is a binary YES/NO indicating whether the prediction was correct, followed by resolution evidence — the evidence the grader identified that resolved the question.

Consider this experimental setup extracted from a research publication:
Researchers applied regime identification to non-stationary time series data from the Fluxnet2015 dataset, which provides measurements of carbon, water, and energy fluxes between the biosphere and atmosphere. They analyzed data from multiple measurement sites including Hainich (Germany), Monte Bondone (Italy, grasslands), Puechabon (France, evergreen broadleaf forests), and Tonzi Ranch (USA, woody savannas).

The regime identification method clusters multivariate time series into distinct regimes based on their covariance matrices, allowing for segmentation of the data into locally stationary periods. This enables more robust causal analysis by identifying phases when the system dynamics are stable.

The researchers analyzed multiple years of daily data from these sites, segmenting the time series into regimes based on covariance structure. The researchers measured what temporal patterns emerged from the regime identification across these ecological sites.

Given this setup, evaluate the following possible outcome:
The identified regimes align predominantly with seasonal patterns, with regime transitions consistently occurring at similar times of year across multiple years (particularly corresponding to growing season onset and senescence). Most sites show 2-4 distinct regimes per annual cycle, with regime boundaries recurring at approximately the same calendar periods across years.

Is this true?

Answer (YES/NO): YES